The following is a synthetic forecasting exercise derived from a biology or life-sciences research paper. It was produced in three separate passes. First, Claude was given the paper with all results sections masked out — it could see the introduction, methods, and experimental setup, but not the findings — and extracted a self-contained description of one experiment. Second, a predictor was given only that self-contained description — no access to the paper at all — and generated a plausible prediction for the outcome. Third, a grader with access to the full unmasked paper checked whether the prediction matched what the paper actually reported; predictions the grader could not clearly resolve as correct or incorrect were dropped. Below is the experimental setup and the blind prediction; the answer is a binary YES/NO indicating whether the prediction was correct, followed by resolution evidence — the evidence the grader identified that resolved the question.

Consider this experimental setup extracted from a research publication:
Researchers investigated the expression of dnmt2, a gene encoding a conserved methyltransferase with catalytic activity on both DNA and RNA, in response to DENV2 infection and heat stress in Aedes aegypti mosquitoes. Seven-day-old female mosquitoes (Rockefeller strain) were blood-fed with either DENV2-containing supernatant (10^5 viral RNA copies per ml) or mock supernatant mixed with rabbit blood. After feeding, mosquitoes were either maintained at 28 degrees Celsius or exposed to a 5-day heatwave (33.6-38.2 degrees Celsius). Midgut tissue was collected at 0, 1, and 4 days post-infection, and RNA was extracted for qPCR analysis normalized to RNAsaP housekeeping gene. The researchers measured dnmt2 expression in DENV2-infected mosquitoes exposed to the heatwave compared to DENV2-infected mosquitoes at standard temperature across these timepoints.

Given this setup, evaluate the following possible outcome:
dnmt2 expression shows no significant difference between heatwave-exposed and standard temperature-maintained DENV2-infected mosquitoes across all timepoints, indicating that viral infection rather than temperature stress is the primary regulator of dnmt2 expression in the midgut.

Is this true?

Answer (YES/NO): NO